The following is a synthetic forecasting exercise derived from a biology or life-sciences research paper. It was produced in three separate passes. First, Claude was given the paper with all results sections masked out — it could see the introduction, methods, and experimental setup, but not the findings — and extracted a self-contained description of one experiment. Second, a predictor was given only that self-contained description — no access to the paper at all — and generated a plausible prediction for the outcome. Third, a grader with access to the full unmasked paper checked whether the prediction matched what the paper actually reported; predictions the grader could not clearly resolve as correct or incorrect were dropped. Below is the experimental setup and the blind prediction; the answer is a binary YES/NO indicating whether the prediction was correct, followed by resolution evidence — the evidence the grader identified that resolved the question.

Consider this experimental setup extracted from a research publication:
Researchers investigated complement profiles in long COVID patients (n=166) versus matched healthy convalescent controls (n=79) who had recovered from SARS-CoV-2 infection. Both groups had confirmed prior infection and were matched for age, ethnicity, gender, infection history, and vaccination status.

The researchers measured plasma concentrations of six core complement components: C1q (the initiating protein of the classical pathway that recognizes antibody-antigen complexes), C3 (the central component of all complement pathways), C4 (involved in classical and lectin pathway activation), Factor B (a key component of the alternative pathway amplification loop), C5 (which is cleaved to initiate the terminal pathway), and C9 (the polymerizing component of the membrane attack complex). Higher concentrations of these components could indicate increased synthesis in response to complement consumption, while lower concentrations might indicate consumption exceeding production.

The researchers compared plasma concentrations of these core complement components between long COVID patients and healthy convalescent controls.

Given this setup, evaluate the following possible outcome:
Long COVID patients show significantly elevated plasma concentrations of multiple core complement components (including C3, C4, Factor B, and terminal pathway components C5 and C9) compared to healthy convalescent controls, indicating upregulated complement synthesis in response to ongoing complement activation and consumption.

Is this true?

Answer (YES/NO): NO